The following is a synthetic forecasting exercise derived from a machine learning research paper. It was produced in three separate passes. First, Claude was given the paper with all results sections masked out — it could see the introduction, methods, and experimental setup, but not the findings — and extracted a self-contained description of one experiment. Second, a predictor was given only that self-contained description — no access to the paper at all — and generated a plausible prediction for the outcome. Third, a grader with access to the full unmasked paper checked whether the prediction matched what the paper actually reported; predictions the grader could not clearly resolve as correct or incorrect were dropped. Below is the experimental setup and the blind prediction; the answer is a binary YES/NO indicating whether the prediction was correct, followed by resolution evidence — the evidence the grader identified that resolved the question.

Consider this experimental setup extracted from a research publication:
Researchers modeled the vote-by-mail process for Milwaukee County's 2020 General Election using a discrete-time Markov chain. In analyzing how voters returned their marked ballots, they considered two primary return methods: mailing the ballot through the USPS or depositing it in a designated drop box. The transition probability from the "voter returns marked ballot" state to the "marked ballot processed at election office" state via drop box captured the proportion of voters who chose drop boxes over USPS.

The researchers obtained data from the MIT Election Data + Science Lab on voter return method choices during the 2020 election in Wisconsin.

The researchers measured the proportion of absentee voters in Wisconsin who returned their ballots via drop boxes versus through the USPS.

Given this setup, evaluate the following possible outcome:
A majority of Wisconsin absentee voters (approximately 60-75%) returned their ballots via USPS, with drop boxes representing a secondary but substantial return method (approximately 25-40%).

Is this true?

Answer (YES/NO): NO